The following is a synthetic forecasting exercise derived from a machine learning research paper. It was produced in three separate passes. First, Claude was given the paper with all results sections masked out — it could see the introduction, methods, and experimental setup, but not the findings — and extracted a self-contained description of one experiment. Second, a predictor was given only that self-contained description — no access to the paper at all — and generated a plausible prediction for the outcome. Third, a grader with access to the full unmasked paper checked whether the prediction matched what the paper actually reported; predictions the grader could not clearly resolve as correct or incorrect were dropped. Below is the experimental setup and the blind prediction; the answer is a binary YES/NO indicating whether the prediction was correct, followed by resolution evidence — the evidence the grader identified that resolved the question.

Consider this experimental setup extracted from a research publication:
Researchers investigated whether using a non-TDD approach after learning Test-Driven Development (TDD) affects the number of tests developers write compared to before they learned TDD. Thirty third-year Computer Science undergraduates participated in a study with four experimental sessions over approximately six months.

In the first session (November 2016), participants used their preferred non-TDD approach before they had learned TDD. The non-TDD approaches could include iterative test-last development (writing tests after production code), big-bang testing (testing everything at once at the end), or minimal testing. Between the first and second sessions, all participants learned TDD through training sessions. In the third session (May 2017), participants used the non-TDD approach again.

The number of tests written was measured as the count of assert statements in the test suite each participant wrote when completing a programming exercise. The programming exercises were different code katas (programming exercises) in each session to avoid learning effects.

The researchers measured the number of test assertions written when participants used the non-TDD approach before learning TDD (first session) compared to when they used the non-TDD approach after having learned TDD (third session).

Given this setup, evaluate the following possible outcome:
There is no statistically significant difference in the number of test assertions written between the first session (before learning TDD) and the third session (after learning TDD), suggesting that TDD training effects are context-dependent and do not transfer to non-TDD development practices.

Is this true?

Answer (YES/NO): NO